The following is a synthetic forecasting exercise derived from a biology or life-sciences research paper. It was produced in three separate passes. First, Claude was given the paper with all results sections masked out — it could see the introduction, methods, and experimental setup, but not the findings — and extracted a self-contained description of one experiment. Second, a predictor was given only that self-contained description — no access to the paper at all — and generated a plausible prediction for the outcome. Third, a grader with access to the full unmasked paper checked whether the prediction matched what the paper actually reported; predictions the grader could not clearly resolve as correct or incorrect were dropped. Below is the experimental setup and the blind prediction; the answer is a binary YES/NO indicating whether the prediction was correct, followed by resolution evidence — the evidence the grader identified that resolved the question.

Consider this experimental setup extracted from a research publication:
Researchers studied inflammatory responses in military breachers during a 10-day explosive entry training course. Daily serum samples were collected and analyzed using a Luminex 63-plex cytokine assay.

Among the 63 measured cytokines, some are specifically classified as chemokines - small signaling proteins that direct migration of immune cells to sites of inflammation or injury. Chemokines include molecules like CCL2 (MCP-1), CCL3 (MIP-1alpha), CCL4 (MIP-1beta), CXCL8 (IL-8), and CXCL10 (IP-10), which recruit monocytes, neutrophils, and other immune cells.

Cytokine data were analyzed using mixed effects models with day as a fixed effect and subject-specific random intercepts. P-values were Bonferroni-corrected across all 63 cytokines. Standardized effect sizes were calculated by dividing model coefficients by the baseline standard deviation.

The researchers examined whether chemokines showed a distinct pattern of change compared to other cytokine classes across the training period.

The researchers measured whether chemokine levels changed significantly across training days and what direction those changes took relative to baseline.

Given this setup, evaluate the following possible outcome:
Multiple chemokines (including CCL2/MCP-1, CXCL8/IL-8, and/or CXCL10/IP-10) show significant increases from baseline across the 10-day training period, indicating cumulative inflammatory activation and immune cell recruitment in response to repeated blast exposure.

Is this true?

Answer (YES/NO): YES